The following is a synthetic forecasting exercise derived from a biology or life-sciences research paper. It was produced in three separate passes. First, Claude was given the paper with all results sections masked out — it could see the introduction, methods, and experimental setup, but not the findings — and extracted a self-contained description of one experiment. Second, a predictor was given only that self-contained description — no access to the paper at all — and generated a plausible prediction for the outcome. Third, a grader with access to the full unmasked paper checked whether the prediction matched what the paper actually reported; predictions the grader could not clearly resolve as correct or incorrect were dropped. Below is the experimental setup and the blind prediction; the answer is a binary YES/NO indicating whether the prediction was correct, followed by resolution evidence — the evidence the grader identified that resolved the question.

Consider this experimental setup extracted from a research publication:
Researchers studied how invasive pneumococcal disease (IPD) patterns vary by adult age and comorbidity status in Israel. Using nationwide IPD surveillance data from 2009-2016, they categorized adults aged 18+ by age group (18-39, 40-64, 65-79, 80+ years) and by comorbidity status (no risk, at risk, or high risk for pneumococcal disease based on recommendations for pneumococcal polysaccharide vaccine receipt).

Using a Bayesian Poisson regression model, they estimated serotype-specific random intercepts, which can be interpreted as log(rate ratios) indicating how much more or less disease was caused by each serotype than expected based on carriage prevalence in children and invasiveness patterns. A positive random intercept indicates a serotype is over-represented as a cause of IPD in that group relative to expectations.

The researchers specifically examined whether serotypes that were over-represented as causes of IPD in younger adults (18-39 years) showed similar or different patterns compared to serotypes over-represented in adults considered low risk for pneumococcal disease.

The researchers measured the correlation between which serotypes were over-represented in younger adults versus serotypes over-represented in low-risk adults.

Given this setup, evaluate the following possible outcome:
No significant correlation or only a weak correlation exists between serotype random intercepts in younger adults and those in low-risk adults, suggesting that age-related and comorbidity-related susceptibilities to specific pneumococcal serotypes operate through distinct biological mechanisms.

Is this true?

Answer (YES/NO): NO